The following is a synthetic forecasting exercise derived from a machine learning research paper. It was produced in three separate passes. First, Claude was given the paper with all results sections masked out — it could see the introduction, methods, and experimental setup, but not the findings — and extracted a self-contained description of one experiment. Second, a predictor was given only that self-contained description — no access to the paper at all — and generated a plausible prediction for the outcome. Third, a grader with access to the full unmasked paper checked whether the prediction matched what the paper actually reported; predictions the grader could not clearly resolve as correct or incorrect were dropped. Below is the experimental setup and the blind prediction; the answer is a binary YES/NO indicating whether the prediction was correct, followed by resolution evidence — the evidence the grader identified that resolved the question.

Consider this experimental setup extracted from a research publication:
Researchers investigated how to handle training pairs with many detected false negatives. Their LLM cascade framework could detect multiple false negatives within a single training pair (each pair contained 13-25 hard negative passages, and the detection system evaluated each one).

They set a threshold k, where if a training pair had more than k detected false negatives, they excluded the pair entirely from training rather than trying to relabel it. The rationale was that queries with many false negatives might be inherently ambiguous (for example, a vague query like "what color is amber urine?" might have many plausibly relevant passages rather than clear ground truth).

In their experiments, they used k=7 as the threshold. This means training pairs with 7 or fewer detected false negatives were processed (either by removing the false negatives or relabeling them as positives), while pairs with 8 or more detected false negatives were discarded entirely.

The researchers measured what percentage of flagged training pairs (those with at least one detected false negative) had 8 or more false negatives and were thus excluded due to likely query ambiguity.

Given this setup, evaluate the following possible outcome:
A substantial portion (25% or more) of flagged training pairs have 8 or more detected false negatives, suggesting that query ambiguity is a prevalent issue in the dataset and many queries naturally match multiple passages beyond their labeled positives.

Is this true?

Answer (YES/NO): NO